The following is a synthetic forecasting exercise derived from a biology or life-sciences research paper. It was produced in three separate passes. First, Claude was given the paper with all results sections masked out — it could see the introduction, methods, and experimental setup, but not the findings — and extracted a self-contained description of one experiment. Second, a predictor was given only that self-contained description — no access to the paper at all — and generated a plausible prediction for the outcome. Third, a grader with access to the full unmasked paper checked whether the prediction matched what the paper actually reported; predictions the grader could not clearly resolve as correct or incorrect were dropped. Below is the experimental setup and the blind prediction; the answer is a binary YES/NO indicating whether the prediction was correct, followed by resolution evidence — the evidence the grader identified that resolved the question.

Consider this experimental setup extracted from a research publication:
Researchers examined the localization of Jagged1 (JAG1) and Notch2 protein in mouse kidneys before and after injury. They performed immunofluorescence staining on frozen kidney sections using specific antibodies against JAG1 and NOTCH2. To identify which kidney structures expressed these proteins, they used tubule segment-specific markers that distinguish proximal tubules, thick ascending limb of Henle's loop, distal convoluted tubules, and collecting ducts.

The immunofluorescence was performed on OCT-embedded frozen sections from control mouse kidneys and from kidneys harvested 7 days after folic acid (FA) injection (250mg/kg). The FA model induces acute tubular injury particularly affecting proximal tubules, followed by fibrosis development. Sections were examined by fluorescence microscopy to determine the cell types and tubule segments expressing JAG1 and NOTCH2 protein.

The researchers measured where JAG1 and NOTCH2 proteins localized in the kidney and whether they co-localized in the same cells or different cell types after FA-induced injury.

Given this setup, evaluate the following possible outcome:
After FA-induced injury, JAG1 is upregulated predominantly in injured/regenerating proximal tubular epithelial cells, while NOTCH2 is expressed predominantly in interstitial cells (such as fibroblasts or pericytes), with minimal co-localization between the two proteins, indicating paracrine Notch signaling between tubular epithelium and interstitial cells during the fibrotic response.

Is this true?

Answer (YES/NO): NO